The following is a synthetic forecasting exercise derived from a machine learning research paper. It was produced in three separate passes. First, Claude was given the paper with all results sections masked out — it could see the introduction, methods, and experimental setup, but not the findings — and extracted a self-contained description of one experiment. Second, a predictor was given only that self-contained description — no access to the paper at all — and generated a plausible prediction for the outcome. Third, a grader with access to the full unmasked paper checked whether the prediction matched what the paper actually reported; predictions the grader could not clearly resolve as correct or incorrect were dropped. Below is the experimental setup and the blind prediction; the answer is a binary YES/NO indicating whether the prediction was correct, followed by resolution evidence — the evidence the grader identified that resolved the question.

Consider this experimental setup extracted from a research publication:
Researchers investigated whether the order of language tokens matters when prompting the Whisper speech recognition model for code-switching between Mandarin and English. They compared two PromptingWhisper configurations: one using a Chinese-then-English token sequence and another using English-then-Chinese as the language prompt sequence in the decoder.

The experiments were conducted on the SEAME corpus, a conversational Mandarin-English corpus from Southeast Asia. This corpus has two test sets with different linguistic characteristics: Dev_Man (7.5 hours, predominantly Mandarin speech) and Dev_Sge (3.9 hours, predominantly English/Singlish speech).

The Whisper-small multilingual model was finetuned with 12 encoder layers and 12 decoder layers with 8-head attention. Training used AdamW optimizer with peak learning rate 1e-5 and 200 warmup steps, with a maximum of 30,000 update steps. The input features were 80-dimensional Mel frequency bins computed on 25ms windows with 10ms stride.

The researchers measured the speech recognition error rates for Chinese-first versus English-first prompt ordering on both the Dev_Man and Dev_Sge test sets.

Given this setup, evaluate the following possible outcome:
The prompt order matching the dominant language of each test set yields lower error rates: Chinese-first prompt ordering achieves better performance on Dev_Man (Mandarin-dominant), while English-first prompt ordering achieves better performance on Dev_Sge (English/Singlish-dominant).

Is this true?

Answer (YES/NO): NO